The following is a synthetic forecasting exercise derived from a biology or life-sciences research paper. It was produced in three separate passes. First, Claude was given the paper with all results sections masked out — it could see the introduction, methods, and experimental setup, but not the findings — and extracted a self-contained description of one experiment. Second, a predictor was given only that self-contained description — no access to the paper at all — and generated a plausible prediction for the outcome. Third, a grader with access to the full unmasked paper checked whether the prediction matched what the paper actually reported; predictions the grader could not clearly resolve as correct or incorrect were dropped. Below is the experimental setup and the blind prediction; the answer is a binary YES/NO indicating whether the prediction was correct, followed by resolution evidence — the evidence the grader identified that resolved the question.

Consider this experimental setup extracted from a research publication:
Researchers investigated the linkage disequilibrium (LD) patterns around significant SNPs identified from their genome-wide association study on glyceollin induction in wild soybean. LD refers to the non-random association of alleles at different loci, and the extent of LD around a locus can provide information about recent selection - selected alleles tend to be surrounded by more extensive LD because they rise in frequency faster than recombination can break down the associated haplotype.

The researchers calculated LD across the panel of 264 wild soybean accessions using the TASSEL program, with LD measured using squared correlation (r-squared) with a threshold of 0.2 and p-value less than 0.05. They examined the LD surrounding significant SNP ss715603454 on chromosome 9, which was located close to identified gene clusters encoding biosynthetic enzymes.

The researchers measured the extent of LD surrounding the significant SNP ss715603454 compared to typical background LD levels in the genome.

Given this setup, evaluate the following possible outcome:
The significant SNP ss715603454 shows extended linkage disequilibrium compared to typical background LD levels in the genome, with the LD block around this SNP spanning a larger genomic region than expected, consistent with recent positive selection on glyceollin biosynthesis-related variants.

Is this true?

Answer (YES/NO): YES